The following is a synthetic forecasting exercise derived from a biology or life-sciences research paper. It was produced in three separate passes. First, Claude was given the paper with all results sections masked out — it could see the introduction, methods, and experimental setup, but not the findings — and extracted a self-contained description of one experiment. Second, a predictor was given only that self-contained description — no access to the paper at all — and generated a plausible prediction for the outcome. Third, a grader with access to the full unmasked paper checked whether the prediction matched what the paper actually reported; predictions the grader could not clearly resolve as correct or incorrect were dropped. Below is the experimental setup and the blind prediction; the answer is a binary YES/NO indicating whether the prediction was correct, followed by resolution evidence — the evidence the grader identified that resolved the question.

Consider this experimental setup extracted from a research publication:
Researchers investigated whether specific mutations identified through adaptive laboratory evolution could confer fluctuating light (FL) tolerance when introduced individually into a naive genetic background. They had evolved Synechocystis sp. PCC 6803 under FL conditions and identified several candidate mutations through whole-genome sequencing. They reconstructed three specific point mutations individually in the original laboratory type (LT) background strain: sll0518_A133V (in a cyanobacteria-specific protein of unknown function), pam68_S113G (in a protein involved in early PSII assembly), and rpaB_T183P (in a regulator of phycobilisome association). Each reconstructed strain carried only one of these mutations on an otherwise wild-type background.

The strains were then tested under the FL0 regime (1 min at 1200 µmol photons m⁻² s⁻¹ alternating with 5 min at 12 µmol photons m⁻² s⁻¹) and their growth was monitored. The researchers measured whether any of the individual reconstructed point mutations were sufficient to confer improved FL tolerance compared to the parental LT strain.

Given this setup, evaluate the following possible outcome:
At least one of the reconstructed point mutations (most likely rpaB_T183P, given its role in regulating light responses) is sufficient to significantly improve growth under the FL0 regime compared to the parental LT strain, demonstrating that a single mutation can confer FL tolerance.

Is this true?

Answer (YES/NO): NO